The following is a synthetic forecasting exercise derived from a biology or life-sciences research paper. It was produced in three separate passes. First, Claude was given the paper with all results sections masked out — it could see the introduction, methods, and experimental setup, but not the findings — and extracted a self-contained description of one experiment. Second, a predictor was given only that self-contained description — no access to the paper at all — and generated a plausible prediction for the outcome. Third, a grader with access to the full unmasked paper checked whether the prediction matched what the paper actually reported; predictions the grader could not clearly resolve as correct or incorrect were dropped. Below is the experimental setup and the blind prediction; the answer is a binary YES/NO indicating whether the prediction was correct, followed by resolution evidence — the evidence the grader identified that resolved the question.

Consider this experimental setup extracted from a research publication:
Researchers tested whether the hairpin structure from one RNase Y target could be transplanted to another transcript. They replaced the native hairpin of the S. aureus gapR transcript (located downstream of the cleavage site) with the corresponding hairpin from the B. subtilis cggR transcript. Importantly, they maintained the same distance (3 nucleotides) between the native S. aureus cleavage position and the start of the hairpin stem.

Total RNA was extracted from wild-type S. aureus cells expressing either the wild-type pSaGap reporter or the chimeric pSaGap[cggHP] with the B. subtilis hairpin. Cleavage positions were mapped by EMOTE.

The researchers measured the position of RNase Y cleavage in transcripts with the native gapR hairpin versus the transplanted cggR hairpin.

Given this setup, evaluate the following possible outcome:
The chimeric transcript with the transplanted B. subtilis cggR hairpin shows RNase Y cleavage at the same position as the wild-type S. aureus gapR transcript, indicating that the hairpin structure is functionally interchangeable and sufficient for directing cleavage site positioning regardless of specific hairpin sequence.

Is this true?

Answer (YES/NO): NO